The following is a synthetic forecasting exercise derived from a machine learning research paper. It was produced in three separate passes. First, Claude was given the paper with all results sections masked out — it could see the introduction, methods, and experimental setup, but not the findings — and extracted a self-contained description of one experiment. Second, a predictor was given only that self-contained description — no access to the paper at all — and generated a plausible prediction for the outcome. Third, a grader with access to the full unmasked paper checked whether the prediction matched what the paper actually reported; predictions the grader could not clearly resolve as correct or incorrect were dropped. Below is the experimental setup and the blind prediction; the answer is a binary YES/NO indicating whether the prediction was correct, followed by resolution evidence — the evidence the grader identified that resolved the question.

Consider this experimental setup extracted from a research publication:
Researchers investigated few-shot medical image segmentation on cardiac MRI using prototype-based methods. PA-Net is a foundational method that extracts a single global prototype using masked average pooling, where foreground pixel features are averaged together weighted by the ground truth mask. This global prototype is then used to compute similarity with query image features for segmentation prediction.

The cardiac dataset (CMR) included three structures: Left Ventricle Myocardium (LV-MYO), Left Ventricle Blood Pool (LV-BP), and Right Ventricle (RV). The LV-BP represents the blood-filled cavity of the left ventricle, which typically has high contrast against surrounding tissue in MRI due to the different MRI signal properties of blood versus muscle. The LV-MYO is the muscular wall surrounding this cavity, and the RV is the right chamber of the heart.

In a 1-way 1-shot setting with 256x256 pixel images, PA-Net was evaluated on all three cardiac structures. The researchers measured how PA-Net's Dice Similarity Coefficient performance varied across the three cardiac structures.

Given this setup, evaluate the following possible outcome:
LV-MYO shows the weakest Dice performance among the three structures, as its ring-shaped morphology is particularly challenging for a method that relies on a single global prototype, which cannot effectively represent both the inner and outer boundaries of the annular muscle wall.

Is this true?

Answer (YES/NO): NO